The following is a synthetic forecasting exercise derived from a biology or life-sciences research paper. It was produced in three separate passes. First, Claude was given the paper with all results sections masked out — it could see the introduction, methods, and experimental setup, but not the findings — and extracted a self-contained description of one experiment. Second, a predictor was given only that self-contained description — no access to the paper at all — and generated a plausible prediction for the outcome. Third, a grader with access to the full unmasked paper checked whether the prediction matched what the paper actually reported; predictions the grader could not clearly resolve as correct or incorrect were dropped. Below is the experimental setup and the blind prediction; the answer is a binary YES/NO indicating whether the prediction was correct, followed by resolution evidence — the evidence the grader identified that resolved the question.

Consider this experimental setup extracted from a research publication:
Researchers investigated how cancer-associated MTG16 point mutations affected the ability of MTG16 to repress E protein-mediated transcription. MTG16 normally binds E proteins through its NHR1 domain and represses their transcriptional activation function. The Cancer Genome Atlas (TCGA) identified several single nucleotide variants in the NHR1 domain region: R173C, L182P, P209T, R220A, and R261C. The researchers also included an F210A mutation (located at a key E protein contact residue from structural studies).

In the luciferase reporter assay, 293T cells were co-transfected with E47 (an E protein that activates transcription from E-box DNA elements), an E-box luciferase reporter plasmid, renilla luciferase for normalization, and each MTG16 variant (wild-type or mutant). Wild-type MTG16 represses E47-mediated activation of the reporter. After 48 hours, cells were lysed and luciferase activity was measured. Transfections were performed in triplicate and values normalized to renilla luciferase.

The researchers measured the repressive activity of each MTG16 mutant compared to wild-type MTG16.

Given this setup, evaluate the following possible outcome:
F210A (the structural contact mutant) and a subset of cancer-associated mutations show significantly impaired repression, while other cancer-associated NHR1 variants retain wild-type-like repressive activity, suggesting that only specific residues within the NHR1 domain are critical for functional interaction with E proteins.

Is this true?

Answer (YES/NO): YES